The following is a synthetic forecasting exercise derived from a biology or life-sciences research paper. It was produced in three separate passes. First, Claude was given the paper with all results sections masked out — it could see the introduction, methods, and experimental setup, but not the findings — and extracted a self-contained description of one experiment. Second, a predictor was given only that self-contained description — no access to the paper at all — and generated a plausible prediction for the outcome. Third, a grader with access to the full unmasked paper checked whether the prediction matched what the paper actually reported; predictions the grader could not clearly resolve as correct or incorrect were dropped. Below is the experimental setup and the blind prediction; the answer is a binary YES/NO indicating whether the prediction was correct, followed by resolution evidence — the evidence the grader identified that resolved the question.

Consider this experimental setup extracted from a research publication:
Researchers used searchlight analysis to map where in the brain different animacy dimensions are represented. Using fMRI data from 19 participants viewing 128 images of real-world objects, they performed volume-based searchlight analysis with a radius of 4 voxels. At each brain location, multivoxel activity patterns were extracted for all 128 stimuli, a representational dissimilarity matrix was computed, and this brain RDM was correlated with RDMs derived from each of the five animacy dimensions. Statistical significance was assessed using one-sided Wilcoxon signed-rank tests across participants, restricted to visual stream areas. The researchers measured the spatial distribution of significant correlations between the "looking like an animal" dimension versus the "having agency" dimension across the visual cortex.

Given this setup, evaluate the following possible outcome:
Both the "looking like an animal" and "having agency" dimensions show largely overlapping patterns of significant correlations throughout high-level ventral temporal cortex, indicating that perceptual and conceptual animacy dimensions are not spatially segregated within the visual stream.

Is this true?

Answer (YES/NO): NO